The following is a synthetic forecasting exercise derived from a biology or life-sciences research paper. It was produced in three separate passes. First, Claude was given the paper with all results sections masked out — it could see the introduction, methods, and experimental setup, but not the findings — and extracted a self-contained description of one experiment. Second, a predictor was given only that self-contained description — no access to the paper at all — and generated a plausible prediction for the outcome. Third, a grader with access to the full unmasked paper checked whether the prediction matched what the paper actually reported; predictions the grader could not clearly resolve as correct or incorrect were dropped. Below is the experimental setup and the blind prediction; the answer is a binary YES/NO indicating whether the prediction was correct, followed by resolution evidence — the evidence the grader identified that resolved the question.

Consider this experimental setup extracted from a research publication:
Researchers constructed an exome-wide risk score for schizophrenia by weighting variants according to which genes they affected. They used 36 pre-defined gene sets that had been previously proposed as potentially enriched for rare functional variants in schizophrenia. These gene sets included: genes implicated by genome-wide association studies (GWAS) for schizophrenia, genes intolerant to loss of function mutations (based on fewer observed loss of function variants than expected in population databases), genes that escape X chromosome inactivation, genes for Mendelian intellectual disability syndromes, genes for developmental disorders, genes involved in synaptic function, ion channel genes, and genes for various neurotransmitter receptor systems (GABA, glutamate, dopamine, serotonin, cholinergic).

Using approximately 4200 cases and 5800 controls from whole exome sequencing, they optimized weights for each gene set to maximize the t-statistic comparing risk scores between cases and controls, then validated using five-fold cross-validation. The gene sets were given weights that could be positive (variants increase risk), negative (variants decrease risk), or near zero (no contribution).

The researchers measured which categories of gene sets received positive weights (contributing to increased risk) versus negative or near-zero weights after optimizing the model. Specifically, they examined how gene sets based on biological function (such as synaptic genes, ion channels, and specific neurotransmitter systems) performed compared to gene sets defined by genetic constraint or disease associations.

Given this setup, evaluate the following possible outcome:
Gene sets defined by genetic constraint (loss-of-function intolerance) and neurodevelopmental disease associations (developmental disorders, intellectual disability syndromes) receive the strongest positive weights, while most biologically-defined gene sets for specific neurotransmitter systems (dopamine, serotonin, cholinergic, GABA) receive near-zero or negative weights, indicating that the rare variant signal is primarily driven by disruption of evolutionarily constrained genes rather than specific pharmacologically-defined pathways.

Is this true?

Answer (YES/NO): NO